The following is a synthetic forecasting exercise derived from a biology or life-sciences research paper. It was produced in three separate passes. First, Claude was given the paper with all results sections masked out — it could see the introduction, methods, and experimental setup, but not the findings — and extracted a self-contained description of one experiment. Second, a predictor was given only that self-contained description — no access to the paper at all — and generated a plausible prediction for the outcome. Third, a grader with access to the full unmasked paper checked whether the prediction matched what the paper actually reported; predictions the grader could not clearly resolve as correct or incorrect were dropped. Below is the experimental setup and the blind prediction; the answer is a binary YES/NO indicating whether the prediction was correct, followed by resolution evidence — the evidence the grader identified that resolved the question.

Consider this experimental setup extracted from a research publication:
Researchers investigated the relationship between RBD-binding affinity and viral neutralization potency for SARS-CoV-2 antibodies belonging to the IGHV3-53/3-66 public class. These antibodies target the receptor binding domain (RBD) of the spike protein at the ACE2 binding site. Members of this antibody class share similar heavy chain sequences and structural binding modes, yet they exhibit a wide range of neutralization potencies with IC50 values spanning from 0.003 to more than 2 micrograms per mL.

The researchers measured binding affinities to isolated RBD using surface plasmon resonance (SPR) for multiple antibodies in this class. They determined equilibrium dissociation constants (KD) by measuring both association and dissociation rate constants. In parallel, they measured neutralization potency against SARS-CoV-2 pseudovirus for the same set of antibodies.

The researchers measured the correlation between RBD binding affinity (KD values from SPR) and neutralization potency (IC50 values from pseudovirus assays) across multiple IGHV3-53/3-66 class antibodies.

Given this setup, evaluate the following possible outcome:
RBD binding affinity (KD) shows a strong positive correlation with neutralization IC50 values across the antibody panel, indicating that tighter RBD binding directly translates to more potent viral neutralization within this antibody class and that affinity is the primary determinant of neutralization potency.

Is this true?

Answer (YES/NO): NO